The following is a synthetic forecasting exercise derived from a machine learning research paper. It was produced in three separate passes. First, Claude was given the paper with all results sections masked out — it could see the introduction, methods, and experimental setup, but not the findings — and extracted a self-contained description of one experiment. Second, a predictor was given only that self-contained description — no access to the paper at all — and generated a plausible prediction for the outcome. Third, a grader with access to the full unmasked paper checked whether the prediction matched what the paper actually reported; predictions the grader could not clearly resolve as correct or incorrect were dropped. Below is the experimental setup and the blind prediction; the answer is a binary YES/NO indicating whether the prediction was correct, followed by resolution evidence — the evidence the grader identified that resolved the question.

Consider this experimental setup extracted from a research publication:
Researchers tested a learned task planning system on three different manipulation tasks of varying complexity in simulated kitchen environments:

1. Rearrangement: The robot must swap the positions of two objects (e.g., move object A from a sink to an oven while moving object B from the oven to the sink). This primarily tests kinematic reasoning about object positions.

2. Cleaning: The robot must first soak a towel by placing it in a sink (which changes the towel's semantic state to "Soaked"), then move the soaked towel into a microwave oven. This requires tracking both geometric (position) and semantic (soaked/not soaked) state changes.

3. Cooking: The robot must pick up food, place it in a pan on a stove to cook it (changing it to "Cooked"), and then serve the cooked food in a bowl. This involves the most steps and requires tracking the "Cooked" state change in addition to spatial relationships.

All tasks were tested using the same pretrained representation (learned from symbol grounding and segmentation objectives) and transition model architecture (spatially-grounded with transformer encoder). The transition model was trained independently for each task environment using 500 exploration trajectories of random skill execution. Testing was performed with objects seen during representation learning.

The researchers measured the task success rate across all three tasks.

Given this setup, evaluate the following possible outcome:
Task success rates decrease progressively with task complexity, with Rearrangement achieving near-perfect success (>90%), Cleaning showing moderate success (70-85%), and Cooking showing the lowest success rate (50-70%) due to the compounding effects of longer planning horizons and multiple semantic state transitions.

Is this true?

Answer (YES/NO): NO